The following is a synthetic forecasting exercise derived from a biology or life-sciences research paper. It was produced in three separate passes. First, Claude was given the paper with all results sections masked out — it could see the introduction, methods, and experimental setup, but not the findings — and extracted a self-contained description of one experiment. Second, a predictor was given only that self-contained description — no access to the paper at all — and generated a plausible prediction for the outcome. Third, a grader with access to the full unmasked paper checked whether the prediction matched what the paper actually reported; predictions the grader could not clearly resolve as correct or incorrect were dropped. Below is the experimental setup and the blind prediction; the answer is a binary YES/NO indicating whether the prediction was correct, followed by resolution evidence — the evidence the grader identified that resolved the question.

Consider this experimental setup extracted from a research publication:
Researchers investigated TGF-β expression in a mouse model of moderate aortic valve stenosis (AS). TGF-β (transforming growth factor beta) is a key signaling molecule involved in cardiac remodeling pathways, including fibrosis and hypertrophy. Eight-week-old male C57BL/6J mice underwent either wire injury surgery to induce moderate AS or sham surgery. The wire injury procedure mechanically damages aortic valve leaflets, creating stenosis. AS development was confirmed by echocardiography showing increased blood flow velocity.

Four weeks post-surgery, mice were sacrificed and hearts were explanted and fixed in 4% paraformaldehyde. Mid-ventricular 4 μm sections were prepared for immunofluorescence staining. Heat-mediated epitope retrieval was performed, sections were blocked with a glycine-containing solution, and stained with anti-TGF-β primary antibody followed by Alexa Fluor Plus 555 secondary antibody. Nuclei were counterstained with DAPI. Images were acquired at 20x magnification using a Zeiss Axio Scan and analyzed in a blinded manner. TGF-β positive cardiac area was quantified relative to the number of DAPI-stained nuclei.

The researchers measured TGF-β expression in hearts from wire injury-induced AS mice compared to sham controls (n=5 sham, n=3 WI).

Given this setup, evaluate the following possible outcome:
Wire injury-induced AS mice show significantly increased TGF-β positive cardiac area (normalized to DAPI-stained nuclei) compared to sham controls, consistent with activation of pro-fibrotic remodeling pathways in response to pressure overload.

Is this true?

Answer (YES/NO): NO